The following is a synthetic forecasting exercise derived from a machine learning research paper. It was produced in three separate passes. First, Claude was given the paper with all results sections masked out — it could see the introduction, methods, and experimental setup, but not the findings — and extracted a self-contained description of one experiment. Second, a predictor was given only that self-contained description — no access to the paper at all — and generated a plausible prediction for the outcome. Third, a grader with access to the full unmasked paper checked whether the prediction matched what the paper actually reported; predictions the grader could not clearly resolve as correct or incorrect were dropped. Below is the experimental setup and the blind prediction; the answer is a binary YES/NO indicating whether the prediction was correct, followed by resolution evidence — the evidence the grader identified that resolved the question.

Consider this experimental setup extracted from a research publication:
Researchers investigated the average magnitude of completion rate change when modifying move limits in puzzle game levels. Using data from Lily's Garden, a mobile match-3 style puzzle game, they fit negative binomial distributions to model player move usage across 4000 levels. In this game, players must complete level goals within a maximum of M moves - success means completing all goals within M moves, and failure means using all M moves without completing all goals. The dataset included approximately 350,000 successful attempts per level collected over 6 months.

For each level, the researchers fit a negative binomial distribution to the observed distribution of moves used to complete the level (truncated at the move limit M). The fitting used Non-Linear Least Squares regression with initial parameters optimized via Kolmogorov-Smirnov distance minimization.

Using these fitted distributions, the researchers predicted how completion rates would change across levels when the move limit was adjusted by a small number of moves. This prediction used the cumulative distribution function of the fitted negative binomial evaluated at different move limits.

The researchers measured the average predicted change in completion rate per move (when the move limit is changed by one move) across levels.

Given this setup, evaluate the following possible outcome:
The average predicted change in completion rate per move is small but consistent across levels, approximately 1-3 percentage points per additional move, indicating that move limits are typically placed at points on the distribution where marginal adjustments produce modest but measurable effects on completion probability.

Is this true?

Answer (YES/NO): YES